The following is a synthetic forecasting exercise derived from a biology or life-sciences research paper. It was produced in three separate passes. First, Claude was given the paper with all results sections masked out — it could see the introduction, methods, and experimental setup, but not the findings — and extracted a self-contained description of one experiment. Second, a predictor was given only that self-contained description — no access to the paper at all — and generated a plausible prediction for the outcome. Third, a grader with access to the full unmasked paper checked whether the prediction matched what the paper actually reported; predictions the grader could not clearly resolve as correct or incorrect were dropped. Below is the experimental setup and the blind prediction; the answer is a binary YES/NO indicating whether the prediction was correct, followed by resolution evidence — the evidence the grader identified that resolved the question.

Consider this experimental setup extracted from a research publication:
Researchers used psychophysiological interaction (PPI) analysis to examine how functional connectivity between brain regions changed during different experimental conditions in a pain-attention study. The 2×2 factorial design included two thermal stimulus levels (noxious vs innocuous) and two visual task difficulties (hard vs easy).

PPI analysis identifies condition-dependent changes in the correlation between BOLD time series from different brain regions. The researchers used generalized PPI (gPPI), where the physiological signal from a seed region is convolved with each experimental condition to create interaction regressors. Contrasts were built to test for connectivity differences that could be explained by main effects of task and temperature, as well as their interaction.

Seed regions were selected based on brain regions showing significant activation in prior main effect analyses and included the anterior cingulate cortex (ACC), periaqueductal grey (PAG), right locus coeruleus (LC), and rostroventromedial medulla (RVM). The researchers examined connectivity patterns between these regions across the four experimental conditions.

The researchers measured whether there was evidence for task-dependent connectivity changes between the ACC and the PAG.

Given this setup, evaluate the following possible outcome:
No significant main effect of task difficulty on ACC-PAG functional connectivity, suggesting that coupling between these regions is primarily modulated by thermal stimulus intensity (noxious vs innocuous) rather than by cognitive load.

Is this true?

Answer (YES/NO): NO